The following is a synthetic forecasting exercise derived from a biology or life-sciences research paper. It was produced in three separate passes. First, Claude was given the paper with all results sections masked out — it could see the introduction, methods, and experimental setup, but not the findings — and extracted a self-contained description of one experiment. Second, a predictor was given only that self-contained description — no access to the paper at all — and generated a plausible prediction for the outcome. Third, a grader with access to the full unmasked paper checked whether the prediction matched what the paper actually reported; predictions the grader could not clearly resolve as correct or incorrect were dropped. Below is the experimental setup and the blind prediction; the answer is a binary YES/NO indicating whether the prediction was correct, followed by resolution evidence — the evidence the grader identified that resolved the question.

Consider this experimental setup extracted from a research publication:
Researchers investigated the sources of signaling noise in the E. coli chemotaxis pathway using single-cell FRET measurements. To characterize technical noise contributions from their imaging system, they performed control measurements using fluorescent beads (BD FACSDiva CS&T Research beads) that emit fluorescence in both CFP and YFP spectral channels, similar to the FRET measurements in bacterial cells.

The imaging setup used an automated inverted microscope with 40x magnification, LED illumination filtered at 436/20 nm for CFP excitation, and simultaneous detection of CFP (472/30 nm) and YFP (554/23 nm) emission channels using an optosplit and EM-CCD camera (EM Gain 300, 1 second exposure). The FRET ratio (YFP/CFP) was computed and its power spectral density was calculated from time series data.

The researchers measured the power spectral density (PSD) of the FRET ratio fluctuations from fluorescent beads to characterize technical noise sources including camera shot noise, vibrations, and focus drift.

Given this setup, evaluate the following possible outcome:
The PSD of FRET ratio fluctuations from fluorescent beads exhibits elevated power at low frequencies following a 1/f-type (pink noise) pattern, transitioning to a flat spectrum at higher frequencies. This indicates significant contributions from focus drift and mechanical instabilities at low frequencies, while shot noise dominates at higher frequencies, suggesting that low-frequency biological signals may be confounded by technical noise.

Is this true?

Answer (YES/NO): NO